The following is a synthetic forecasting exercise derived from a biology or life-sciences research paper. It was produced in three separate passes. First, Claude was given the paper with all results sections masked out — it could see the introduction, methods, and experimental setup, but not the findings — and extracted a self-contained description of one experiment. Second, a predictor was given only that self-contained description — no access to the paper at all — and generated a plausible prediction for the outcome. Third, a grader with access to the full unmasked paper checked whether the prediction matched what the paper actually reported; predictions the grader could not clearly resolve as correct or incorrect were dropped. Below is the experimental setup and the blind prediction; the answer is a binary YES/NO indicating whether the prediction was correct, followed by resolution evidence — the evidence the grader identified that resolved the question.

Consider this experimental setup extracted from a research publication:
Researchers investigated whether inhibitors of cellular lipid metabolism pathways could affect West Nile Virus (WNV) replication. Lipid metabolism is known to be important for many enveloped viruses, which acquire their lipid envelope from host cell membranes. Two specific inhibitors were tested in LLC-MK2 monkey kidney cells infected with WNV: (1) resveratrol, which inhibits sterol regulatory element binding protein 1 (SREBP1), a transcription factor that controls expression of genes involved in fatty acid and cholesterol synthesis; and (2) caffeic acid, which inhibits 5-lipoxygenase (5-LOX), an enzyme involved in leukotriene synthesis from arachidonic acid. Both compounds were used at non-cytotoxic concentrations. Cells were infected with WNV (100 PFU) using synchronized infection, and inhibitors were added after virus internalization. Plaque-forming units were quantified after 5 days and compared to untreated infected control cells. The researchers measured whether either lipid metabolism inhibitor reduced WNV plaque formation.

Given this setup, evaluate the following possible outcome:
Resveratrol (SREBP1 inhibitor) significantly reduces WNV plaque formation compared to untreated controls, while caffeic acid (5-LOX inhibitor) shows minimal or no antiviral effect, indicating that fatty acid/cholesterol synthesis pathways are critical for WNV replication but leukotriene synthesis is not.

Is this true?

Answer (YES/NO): YES